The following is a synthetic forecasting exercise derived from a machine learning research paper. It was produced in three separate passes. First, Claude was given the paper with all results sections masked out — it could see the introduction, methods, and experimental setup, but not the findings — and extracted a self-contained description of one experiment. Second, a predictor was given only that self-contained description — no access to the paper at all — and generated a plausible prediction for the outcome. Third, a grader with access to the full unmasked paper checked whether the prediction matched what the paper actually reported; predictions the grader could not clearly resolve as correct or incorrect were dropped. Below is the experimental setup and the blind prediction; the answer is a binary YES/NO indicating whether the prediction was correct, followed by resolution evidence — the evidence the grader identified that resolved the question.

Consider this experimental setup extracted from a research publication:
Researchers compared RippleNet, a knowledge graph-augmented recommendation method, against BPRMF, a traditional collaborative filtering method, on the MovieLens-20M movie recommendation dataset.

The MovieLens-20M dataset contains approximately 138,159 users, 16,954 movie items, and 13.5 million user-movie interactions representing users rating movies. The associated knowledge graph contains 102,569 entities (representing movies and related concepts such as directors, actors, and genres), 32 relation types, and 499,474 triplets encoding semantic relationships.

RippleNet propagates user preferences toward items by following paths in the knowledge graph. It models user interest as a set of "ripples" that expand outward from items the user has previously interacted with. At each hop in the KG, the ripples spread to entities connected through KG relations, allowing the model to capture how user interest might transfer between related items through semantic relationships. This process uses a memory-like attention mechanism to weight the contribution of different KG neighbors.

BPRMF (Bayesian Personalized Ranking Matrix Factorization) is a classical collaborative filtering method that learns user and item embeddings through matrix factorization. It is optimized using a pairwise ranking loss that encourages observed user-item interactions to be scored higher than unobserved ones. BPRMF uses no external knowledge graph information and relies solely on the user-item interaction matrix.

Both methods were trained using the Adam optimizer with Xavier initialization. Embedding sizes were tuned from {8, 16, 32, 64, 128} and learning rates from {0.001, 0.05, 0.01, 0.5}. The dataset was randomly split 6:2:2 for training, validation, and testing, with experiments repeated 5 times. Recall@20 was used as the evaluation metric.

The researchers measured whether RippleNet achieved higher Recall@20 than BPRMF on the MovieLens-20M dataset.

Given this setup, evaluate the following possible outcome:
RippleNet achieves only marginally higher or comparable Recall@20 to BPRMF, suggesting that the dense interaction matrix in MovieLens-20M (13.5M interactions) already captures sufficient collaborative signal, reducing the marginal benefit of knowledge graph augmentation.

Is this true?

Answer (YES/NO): NO